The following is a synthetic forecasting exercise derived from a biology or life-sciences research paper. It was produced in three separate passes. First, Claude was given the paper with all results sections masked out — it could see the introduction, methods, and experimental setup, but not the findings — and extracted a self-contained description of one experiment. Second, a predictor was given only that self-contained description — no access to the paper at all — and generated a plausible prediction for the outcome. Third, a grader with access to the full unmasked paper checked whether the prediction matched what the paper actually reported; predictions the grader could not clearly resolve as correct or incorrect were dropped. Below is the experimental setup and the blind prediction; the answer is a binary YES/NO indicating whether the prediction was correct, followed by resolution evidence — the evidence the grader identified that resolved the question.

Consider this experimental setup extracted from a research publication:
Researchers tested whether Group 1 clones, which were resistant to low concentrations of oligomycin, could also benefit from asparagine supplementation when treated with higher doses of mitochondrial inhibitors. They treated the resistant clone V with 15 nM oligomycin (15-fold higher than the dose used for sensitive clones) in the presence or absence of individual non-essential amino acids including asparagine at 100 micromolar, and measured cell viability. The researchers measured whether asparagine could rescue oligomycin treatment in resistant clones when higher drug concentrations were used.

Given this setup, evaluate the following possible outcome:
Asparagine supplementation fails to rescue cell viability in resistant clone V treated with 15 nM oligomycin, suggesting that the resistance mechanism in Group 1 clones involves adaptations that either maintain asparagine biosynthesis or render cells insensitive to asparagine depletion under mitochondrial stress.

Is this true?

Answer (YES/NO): NO